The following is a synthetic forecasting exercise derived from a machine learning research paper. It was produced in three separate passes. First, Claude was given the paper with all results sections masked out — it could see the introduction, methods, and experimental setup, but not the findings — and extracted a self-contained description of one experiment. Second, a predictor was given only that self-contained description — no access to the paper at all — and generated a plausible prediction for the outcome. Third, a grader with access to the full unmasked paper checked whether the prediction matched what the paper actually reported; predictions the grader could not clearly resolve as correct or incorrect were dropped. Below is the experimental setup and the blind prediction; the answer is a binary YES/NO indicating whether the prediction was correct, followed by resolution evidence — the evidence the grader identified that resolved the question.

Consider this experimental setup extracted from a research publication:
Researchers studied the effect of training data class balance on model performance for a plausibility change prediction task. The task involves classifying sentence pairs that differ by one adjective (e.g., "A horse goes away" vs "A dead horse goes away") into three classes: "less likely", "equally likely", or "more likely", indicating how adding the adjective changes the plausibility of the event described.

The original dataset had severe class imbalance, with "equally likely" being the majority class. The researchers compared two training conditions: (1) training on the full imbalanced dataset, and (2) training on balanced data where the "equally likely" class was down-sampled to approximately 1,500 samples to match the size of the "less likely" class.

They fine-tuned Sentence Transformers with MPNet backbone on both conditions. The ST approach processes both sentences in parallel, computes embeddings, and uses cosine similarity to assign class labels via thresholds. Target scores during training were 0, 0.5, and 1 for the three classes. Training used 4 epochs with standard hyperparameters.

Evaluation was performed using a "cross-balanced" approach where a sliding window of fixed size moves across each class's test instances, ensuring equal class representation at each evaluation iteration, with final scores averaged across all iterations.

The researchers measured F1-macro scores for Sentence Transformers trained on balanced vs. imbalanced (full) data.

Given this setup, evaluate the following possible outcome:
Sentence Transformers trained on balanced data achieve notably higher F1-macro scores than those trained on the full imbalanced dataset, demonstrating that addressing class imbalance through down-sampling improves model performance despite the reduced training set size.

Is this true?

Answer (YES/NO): YES